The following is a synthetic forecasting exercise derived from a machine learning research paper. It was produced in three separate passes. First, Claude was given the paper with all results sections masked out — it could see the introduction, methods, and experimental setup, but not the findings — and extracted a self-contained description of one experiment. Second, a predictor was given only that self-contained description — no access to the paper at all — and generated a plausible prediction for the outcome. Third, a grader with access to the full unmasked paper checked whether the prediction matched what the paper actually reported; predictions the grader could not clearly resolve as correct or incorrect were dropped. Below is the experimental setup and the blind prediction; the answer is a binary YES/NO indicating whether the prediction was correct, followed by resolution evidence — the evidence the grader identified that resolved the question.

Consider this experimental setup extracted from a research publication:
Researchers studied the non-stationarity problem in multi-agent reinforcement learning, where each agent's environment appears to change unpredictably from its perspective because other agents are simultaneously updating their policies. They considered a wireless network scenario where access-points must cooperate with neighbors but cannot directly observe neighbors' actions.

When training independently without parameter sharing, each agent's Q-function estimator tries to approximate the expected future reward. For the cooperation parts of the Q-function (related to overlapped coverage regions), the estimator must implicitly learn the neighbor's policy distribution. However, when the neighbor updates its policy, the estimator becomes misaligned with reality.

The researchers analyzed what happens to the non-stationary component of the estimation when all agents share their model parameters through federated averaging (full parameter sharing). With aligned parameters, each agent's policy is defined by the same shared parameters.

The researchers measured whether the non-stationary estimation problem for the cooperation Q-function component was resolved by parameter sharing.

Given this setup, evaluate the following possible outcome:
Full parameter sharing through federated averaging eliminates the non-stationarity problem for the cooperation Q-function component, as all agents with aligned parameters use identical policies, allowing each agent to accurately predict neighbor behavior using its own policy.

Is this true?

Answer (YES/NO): NO